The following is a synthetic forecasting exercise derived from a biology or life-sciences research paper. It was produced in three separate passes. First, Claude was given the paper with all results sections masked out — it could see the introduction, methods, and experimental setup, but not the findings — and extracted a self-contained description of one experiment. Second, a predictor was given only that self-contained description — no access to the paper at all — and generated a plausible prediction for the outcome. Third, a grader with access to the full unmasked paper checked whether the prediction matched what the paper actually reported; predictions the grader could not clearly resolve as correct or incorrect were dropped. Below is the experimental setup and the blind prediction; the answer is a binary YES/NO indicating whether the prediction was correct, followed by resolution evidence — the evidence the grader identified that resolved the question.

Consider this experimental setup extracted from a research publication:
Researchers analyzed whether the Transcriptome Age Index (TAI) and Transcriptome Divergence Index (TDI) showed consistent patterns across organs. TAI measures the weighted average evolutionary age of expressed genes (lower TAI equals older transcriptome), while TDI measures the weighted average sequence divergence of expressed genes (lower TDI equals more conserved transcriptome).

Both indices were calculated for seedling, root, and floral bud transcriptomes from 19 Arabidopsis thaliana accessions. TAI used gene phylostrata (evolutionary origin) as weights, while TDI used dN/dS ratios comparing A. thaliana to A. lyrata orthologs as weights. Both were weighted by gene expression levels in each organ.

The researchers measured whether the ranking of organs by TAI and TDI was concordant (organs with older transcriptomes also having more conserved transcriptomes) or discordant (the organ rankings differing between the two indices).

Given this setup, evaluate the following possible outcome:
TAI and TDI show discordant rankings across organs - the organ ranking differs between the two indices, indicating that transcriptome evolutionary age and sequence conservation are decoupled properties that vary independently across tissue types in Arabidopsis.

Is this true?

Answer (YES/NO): NO